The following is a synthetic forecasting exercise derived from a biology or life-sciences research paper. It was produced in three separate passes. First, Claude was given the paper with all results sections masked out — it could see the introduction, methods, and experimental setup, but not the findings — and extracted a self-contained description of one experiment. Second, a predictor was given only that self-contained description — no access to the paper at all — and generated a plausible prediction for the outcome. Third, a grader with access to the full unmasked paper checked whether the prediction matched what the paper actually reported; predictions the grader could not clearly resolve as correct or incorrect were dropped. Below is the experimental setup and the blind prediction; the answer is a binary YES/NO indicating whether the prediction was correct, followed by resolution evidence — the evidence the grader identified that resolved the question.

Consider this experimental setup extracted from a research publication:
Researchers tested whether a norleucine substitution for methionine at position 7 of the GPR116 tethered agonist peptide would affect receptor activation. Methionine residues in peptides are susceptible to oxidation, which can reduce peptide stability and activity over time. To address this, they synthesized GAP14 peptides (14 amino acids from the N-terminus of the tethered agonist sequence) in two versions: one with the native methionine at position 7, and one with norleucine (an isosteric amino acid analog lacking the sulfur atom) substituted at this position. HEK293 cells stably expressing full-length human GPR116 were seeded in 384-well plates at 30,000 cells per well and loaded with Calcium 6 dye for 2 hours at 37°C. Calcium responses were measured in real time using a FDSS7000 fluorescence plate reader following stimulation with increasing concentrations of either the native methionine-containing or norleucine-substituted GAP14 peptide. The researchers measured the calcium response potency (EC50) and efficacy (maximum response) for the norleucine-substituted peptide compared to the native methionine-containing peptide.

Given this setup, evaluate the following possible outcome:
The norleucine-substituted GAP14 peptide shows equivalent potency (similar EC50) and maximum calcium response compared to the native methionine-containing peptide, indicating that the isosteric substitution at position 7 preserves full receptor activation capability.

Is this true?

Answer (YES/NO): YES